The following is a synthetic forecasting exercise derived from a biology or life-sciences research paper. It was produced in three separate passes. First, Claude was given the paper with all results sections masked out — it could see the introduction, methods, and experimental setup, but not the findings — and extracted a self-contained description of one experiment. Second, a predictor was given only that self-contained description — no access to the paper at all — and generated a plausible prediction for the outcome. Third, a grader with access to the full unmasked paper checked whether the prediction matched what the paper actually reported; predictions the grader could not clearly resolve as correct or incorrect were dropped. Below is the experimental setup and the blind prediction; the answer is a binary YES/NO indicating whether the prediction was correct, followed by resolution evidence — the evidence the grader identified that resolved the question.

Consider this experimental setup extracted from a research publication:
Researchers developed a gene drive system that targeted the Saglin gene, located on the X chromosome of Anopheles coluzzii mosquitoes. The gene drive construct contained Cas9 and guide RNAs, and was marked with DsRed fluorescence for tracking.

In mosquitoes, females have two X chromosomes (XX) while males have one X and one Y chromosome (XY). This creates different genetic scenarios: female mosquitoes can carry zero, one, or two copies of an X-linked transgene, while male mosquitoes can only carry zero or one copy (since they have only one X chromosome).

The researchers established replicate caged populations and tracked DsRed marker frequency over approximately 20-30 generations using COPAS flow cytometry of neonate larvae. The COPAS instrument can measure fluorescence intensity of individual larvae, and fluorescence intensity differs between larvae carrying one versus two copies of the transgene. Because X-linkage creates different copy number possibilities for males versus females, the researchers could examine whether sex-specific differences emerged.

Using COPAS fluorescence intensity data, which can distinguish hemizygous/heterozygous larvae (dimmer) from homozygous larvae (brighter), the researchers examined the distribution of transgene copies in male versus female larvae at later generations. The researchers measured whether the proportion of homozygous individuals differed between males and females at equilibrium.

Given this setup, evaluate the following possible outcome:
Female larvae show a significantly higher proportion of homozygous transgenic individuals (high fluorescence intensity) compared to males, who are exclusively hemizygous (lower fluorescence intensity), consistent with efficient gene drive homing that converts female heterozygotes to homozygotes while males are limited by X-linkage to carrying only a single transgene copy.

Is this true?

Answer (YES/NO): YES